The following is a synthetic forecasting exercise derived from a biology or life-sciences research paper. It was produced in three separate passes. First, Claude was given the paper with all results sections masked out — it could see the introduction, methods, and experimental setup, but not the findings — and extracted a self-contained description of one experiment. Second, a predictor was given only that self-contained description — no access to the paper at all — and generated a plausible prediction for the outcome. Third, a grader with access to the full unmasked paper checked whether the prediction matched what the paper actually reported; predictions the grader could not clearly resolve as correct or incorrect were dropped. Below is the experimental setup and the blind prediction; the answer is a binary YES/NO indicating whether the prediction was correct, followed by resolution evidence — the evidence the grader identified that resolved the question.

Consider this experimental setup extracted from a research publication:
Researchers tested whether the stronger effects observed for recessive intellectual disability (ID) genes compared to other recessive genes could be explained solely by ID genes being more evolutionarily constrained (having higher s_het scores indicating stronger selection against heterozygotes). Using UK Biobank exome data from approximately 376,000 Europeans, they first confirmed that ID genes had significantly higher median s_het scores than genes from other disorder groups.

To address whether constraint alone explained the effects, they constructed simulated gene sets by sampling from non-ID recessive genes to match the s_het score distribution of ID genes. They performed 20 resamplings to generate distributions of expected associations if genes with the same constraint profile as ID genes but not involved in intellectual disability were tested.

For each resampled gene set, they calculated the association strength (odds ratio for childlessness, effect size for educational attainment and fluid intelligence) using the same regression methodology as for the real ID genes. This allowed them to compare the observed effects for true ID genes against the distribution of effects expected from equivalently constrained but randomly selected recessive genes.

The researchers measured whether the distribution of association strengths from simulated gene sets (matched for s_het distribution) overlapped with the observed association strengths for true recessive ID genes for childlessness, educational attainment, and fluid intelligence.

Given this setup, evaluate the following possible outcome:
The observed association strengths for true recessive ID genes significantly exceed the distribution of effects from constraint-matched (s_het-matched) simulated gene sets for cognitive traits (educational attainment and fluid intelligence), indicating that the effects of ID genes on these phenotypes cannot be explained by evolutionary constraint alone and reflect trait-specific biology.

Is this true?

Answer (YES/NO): YES